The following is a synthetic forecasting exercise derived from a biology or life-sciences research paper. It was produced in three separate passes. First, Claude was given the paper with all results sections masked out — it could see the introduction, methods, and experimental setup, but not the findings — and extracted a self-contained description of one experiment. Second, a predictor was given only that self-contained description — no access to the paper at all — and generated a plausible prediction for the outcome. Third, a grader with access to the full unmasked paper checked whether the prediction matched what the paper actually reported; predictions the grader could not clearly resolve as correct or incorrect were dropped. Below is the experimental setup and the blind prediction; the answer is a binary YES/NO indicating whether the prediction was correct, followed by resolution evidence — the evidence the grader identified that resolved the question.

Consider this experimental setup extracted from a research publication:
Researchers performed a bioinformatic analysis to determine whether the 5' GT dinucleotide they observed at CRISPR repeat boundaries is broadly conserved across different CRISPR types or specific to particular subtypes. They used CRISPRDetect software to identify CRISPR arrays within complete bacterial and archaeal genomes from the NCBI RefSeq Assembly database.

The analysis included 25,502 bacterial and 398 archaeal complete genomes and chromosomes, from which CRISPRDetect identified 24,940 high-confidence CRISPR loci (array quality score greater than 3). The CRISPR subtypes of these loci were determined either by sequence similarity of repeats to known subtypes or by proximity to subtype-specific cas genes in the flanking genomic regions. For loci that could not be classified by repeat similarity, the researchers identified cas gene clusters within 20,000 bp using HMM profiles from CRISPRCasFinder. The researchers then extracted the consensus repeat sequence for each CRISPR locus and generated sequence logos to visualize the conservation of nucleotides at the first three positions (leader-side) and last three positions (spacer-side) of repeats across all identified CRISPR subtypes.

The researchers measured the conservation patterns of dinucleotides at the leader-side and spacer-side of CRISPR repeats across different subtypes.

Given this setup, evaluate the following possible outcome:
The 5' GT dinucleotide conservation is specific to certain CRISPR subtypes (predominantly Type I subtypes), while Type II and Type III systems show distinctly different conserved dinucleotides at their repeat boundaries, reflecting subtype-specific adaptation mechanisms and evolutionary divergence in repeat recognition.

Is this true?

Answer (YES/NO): NO